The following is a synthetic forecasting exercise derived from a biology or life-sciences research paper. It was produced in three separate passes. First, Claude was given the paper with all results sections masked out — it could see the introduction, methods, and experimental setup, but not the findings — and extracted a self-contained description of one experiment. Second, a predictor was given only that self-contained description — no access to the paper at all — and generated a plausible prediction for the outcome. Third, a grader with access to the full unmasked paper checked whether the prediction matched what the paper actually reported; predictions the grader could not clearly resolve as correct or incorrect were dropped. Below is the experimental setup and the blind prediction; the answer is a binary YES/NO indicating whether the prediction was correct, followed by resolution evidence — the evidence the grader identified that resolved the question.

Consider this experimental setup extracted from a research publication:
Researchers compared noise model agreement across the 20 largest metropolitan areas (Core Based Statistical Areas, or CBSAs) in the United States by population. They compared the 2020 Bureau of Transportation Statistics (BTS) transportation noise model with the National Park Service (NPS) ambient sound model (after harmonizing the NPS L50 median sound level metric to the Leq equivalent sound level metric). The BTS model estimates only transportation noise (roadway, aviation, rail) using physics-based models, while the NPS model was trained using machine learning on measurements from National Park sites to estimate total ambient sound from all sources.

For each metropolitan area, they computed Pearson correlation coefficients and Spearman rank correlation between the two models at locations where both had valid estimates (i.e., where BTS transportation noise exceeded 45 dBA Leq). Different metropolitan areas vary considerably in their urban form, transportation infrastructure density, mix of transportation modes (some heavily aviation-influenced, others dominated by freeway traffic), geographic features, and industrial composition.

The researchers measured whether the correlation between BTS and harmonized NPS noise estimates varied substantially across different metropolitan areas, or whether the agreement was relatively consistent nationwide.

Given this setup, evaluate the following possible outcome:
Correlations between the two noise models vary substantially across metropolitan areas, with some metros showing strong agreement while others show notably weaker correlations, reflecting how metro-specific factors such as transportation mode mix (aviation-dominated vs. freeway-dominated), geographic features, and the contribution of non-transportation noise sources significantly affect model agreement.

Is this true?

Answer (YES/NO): NO